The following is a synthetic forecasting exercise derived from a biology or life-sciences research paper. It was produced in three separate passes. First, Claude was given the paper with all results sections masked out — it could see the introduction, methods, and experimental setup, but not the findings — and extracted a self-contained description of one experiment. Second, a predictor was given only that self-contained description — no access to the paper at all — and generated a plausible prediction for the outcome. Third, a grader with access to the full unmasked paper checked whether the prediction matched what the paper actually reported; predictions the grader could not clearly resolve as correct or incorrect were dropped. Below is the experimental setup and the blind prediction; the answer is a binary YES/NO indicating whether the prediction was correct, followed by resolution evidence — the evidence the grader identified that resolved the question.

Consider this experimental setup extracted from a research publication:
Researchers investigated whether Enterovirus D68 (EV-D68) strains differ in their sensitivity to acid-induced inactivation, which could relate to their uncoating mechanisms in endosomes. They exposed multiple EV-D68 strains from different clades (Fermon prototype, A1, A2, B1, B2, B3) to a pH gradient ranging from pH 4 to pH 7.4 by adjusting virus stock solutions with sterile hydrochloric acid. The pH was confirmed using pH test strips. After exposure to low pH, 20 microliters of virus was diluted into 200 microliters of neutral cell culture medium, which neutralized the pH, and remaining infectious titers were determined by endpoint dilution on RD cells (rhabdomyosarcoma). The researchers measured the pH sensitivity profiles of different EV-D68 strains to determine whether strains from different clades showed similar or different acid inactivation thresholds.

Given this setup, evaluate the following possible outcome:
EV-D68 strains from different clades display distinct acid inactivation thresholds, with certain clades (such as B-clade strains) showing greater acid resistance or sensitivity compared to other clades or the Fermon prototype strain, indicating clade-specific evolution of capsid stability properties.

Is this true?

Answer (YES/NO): NO